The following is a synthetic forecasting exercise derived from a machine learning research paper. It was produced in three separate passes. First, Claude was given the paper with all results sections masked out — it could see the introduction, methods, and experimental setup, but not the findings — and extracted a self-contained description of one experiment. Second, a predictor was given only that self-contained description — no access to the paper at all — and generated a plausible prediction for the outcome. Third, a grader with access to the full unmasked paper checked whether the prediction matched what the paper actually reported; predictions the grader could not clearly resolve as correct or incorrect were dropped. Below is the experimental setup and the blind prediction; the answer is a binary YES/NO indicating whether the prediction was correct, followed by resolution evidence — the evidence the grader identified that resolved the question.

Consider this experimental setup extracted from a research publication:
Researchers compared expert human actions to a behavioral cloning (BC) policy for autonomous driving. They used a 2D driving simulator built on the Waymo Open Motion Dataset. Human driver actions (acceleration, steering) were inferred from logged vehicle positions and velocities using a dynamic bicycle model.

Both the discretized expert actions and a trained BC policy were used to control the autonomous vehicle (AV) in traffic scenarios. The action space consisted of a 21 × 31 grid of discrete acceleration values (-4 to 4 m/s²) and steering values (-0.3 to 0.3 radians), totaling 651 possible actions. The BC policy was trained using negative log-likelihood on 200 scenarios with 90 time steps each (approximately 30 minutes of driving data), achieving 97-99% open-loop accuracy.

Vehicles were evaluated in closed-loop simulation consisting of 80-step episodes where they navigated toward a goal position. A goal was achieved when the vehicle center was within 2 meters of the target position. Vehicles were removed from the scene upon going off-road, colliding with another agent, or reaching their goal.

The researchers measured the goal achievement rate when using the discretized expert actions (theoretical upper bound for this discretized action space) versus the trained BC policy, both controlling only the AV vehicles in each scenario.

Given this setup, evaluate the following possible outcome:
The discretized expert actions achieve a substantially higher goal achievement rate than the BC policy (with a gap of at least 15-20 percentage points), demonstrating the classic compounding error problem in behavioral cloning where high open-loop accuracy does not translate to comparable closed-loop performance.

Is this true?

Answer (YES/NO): NO